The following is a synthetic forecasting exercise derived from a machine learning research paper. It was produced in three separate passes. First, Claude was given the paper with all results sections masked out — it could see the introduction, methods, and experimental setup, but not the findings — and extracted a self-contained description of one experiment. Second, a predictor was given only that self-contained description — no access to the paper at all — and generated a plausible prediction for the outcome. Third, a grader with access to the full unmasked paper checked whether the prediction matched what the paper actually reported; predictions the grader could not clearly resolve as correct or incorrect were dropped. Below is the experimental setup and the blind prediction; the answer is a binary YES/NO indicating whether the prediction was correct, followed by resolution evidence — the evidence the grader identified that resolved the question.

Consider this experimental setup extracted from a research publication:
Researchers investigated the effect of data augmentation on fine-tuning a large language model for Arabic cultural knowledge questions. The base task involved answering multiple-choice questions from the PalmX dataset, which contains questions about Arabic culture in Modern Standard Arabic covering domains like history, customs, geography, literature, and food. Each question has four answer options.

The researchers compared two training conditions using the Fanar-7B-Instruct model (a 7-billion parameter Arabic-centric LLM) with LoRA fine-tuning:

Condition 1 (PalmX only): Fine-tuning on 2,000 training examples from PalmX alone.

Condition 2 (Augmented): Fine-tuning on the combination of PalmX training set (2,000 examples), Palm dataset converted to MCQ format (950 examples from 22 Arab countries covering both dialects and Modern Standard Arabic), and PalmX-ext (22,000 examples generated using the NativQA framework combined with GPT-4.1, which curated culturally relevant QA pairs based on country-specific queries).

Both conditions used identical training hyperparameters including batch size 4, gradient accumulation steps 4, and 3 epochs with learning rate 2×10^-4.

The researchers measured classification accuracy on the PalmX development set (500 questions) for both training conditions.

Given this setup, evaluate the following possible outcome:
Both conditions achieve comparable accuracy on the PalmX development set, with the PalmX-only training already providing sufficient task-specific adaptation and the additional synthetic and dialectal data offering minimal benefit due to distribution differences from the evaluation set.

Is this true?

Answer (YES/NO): NO